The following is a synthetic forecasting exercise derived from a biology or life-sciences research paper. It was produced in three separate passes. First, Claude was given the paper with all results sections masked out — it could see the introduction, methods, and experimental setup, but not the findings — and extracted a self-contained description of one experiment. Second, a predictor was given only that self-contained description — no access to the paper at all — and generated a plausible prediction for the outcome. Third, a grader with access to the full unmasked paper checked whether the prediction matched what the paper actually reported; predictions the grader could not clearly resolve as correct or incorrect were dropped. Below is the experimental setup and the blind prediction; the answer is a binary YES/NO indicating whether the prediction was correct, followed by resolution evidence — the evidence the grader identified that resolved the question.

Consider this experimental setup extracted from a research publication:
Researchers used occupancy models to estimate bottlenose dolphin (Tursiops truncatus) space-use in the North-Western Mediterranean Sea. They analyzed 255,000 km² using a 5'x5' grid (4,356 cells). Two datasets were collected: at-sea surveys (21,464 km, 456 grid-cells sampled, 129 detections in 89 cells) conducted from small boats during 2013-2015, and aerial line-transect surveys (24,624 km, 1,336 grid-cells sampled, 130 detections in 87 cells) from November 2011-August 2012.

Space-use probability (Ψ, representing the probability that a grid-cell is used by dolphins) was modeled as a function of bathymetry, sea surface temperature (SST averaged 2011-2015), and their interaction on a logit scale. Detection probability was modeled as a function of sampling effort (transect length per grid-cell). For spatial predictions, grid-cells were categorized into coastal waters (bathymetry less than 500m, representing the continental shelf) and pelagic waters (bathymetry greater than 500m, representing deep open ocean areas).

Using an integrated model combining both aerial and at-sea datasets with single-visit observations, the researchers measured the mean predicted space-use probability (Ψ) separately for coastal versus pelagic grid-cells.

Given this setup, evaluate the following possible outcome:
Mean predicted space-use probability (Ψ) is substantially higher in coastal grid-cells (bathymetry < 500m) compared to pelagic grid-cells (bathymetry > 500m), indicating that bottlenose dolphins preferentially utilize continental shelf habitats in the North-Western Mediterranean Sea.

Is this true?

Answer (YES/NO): YES